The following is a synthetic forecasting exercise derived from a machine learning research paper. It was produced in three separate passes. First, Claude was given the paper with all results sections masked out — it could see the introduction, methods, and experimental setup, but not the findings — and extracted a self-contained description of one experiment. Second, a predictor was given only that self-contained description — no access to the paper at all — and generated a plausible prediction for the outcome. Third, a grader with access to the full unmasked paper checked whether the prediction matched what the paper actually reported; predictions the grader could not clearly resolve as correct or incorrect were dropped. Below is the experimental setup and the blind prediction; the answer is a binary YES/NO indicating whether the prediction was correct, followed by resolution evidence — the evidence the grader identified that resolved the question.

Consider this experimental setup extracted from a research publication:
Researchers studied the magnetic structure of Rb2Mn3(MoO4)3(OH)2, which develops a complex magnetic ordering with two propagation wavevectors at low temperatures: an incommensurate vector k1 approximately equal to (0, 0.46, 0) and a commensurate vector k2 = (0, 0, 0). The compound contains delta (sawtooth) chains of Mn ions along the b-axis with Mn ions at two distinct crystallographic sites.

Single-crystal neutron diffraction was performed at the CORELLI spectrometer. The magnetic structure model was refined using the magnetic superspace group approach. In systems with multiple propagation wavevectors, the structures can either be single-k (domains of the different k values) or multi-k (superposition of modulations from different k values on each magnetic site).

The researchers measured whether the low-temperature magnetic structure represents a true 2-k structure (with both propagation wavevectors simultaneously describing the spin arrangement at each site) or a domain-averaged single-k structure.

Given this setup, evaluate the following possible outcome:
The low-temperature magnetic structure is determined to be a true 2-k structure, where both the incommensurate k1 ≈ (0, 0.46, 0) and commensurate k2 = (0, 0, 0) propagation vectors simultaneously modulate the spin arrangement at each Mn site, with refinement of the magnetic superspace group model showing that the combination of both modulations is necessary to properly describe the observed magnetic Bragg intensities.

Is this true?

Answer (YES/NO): YES